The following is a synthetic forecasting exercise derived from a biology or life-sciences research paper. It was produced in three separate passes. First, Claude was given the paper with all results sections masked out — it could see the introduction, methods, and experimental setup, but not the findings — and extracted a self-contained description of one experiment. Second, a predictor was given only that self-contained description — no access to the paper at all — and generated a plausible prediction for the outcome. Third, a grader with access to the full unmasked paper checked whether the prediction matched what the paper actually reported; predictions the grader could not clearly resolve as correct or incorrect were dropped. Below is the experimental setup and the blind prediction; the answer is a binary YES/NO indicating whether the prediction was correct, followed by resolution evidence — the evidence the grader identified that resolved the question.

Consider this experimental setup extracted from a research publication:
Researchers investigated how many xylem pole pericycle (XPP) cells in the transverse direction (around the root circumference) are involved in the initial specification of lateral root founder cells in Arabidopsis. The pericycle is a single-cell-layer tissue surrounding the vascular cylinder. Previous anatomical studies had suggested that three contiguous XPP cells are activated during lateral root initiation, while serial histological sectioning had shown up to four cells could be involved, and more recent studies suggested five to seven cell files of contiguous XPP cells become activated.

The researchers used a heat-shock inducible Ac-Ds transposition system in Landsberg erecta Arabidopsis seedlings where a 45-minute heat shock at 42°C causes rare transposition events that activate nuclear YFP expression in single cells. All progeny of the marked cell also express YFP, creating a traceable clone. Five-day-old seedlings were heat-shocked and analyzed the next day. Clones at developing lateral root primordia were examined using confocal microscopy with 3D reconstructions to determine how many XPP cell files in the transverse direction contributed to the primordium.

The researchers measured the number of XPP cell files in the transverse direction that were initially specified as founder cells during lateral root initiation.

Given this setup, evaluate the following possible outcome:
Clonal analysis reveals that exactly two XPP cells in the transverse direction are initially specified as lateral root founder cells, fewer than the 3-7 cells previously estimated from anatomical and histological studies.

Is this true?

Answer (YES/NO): NO